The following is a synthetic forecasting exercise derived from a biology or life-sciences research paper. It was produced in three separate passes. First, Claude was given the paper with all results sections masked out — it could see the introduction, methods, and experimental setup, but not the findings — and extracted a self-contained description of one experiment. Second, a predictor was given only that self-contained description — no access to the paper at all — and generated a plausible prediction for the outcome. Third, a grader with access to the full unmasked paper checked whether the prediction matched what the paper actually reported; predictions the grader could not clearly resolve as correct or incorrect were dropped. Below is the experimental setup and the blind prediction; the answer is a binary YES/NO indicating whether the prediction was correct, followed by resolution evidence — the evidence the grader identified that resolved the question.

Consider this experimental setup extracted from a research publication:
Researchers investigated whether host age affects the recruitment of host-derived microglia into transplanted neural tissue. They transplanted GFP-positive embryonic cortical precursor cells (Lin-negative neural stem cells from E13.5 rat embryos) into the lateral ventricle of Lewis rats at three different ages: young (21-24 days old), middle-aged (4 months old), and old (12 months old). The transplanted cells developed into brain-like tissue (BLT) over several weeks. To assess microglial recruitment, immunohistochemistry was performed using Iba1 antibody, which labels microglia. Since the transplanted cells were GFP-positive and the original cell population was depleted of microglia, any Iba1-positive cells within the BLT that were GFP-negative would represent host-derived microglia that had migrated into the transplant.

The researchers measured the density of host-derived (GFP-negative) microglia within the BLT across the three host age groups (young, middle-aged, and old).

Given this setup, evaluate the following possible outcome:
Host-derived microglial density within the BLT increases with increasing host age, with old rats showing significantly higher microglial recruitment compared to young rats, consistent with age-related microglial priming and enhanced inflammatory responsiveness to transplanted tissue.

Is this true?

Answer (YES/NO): NO